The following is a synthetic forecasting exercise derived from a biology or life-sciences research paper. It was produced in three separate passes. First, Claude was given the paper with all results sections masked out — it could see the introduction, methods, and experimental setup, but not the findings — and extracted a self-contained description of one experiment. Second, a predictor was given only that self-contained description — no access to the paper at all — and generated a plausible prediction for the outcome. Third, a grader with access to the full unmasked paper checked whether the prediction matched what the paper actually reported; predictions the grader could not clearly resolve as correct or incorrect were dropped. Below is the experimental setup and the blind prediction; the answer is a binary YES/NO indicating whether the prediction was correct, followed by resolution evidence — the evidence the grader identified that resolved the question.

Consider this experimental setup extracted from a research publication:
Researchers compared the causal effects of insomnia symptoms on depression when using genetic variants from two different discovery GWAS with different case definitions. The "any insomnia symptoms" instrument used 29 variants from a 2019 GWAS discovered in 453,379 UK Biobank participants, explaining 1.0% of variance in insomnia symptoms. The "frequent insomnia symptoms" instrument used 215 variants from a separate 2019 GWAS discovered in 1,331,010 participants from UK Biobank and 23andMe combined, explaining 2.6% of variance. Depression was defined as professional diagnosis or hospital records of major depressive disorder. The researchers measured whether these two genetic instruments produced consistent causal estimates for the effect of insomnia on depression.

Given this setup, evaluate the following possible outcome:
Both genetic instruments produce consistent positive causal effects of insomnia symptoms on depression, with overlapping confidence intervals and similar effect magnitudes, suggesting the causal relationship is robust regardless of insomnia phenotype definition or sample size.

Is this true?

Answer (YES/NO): NO